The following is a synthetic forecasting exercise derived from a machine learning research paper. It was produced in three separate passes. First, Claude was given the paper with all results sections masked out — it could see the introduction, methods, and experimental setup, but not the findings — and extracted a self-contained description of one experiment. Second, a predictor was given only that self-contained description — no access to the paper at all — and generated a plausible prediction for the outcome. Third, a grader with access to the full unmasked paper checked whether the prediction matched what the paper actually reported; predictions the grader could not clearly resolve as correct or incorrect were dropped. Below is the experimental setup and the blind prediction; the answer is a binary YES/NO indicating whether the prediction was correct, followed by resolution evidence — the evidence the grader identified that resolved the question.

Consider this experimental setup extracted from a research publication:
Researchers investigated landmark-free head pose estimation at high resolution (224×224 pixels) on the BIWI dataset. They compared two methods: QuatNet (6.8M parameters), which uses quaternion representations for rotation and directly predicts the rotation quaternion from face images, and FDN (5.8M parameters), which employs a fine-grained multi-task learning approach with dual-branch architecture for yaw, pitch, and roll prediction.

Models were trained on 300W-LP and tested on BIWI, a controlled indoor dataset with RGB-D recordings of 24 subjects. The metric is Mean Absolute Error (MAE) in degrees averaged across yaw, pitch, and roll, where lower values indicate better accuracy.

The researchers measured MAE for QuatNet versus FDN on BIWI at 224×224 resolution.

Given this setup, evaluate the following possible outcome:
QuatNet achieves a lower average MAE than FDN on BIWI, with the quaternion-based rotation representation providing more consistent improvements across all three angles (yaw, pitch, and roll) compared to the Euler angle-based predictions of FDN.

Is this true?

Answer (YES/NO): NO